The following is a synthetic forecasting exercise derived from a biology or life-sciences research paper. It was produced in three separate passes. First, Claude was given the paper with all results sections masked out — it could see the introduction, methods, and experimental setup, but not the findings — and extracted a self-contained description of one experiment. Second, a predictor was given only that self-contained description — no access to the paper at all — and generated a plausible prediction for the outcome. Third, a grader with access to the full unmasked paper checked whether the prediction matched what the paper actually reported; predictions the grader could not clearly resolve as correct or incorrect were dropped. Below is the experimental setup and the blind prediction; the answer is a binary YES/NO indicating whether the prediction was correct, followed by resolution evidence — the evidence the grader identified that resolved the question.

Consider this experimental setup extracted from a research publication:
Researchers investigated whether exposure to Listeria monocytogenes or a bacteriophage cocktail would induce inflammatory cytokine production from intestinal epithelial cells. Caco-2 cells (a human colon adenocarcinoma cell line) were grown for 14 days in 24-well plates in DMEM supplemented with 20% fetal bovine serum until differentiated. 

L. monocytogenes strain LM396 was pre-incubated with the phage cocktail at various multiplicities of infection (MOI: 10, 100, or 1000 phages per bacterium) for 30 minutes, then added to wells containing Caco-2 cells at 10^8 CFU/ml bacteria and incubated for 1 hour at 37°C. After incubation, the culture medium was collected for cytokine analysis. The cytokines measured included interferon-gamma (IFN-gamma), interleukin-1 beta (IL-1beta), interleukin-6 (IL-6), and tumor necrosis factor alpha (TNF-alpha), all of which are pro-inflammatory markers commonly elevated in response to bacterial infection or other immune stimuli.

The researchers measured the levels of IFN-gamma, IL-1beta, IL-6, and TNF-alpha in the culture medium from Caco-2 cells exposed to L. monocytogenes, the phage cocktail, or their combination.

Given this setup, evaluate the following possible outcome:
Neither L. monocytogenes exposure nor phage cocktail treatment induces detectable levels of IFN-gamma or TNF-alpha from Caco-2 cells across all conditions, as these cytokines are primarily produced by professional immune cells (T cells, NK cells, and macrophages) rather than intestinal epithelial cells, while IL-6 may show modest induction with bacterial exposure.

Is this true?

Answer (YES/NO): NO